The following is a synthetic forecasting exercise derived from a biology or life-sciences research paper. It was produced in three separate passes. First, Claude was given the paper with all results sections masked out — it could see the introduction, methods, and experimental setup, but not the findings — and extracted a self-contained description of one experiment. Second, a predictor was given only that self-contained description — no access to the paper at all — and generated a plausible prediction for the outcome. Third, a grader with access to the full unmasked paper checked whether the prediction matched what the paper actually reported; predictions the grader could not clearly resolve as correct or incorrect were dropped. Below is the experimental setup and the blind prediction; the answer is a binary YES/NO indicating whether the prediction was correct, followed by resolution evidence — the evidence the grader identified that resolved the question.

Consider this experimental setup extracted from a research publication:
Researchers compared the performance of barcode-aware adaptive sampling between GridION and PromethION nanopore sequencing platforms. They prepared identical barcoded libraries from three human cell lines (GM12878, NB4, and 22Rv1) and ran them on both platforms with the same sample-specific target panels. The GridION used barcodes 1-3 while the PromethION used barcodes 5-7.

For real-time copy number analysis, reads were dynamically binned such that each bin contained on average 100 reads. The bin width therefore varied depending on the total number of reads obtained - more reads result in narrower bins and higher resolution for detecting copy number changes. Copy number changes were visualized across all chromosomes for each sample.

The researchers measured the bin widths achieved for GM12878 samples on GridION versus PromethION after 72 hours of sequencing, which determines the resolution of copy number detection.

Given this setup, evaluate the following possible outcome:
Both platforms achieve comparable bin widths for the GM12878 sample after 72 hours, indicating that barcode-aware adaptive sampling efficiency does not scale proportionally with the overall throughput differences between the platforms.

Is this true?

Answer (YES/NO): NO